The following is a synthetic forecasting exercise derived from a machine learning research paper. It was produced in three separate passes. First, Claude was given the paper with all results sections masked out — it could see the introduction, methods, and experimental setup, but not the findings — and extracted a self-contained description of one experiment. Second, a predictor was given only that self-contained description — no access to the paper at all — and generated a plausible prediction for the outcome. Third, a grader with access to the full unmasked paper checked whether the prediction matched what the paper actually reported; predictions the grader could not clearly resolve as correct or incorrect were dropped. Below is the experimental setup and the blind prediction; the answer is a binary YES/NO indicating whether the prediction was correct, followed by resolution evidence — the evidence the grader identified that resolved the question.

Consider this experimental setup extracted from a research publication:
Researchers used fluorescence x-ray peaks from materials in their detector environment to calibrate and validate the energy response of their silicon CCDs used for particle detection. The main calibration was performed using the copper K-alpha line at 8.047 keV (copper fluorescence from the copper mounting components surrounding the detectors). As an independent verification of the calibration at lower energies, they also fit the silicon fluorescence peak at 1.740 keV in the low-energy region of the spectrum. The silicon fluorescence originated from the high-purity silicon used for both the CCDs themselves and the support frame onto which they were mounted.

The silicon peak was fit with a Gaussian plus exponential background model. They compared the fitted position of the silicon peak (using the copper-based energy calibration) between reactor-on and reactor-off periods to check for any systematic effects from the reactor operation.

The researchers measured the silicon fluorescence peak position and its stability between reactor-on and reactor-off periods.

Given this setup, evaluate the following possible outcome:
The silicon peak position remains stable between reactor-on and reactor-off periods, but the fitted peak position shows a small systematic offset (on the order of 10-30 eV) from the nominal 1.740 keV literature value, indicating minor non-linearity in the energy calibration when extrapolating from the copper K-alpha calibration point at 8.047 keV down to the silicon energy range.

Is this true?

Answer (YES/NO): NO